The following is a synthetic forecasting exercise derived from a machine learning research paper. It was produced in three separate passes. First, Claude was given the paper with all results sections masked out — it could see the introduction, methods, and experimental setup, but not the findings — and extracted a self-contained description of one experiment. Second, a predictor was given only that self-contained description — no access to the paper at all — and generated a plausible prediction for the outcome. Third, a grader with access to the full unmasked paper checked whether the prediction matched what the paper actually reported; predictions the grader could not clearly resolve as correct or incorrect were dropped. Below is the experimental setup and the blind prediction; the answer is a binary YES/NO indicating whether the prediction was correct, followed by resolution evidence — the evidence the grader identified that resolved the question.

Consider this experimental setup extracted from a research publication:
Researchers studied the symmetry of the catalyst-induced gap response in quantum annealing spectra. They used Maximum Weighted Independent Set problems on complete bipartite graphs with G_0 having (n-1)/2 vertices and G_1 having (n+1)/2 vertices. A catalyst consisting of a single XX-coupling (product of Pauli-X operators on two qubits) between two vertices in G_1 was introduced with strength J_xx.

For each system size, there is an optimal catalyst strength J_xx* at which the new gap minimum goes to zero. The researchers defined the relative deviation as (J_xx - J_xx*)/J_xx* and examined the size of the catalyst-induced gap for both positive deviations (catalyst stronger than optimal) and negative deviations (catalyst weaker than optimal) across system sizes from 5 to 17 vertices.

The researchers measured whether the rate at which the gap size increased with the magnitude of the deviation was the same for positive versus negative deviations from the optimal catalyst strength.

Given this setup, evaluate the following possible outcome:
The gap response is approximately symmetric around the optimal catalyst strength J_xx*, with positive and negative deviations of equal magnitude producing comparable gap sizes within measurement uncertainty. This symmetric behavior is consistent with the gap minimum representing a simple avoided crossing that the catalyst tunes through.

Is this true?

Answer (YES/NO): NO